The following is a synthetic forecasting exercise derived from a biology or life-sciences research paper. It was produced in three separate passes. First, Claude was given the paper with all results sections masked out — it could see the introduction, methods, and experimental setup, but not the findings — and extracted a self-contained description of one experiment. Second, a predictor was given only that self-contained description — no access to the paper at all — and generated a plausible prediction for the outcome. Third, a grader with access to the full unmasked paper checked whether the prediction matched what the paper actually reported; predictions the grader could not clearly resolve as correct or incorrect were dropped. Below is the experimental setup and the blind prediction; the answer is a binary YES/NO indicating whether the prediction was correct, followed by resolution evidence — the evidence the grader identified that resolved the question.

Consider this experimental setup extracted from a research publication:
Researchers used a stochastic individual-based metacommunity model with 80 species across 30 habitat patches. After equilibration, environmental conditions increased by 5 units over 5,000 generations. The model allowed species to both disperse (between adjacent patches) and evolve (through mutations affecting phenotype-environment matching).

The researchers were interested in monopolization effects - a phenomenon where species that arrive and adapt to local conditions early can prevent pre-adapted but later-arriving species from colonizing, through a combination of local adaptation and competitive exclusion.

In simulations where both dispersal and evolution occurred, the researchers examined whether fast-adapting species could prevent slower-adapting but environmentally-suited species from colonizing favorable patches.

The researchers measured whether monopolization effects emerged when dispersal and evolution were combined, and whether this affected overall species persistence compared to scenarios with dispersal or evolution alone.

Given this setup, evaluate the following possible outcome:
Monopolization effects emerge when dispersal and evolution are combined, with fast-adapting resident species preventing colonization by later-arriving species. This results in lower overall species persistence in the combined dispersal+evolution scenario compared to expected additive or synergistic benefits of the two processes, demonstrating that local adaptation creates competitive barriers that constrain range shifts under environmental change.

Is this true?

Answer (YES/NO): YES